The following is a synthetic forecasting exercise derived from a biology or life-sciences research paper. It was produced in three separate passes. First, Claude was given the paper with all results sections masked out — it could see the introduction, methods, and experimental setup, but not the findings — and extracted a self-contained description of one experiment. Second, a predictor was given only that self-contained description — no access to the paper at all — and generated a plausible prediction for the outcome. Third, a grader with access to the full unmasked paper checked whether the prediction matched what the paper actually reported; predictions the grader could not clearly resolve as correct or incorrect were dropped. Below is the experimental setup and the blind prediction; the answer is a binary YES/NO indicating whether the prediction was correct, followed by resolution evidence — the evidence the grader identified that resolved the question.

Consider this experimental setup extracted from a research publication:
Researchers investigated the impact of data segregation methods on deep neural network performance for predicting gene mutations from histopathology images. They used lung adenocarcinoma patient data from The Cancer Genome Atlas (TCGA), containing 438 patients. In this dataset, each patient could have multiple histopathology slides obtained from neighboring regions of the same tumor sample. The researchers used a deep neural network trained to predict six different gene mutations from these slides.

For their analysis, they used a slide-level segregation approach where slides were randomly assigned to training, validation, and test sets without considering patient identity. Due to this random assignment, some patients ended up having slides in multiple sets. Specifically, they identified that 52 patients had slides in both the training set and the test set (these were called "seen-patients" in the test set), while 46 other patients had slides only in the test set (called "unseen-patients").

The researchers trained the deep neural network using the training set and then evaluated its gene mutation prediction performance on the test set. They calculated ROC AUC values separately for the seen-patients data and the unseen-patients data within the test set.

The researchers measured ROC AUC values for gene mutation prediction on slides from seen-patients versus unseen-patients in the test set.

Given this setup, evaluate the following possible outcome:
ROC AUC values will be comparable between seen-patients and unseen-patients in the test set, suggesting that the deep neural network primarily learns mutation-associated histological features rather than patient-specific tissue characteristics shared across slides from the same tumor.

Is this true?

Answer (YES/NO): NO